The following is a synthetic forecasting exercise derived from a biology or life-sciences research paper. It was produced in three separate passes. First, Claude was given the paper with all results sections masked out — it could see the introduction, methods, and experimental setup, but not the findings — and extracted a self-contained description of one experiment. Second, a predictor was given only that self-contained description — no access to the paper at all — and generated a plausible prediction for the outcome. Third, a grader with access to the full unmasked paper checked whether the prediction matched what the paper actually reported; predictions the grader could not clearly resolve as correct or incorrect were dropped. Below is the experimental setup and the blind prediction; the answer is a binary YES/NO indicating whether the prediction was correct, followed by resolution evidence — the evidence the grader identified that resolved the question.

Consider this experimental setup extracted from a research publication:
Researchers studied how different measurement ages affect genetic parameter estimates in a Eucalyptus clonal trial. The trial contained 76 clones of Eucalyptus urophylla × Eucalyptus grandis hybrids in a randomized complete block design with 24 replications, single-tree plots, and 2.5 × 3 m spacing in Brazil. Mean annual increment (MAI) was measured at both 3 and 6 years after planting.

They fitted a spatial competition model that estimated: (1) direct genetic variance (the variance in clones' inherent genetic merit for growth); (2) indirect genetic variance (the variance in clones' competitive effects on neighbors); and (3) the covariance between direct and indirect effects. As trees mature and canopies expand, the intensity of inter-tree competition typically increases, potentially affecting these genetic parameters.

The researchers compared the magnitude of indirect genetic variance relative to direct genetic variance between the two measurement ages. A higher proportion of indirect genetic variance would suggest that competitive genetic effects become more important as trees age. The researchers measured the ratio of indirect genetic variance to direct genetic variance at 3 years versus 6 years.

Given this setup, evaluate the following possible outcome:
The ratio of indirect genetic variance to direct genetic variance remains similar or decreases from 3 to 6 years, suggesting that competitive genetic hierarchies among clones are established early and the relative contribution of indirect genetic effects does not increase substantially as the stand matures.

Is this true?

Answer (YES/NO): NO